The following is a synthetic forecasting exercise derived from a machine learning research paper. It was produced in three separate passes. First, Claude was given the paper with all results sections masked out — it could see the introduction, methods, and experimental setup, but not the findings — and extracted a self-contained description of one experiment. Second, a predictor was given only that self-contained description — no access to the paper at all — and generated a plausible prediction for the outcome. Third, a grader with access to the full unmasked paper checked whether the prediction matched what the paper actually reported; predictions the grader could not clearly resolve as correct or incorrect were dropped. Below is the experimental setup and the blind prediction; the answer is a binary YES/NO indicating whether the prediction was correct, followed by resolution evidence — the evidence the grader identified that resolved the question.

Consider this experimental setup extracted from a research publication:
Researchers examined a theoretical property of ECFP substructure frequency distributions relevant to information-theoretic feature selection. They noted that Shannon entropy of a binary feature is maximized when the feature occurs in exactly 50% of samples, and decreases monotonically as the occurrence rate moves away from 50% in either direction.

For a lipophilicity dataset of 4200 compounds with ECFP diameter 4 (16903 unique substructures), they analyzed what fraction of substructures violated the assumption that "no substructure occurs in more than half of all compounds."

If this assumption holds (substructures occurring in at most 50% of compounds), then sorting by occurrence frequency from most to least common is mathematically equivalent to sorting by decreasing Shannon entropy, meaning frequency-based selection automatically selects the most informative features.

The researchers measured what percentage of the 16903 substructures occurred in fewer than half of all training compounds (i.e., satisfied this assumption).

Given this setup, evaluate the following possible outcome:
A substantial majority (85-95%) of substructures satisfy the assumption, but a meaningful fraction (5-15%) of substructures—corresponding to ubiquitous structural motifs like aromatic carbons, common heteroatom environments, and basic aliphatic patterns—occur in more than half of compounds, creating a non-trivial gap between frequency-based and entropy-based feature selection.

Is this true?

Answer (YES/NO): NO